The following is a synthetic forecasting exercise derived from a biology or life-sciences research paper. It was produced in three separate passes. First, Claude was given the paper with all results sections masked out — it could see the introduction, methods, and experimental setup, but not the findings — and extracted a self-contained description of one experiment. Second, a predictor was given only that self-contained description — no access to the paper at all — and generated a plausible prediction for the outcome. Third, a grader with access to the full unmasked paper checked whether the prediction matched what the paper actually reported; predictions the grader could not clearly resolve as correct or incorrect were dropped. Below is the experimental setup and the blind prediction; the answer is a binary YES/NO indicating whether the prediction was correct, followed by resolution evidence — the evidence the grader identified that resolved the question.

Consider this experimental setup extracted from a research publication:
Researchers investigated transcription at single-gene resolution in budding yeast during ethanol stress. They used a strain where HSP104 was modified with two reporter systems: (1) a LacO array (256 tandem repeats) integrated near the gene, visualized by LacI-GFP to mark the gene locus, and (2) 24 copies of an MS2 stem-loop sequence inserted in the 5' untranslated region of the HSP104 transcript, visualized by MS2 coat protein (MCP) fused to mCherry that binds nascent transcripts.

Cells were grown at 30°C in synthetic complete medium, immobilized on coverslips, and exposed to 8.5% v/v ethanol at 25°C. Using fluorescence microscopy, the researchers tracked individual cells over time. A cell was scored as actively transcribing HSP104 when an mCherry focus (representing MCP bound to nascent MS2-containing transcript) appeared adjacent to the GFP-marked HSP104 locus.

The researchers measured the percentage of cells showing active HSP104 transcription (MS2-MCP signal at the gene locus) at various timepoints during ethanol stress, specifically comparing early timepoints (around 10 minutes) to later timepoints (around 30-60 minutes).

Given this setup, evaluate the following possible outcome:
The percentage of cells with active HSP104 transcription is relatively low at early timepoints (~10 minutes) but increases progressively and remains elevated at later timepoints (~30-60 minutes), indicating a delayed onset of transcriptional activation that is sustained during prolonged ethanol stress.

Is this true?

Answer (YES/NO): YES